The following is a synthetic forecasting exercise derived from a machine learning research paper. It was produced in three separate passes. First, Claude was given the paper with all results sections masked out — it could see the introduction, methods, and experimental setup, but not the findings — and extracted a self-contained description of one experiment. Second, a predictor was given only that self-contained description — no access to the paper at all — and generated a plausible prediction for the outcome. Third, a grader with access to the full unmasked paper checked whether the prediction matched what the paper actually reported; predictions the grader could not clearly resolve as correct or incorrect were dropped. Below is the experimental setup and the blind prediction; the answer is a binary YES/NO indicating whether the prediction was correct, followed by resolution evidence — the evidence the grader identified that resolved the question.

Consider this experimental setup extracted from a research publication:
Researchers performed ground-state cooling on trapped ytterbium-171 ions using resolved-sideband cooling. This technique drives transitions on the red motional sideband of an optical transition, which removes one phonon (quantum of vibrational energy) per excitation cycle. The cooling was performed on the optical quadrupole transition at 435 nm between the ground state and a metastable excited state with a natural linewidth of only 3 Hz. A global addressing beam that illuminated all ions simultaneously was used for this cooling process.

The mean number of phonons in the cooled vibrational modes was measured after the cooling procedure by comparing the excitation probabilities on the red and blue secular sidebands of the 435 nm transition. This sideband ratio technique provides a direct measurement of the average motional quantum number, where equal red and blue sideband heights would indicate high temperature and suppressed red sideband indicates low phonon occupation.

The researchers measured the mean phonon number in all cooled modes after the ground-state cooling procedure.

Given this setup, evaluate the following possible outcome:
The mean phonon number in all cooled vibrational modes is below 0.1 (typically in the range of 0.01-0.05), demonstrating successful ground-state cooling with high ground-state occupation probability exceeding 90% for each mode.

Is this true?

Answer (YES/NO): NO